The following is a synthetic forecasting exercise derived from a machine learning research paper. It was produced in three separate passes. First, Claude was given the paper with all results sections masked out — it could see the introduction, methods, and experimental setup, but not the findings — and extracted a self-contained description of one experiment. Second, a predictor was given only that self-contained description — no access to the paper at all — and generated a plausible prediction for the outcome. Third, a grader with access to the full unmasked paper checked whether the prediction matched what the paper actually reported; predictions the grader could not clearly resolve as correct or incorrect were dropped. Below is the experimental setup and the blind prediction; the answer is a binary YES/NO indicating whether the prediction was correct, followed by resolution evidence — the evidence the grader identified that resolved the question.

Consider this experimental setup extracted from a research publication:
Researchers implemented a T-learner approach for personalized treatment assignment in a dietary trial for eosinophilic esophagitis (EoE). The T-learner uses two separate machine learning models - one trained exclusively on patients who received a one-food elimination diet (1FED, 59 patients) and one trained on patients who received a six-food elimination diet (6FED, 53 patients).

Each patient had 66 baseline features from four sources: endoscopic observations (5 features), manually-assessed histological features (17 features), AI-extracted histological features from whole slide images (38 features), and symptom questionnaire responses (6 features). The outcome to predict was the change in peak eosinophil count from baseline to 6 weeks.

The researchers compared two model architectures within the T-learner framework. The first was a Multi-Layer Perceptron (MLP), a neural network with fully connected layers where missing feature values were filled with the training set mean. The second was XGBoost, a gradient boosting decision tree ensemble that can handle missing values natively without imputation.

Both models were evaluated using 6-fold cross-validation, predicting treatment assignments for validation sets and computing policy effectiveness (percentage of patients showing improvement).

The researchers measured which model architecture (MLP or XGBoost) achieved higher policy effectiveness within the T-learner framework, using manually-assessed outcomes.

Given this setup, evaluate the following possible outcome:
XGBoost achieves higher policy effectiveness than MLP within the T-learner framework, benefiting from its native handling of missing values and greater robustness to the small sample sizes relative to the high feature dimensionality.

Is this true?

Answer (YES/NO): YES